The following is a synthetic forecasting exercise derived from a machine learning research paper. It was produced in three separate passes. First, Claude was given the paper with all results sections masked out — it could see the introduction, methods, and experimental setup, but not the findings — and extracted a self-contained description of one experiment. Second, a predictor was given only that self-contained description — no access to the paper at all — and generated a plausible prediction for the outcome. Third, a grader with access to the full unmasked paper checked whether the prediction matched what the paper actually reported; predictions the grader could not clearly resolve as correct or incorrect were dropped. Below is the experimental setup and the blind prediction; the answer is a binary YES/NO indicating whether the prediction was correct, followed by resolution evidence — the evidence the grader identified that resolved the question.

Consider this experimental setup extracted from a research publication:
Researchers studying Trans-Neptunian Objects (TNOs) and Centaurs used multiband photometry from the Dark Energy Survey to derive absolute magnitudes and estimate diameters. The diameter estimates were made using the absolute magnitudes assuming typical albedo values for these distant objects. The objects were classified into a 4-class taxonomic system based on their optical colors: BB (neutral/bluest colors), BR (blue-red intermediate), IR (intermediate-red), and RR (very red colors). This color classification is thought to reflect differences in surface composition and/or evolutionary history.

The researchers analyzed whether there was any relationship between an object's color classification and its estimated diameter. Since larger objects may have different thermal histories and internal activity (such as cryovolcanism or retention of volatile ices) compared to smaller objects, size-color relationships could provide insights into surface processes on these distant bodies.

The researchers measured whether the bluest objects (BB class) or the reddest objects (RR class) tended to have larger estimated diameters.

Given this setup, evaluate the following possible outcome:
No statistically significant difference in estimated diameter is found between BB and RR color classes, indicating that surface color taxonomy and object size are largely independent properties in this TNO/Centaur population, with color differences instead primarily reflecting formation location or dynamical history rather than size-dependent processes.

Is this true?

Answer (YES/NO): NO